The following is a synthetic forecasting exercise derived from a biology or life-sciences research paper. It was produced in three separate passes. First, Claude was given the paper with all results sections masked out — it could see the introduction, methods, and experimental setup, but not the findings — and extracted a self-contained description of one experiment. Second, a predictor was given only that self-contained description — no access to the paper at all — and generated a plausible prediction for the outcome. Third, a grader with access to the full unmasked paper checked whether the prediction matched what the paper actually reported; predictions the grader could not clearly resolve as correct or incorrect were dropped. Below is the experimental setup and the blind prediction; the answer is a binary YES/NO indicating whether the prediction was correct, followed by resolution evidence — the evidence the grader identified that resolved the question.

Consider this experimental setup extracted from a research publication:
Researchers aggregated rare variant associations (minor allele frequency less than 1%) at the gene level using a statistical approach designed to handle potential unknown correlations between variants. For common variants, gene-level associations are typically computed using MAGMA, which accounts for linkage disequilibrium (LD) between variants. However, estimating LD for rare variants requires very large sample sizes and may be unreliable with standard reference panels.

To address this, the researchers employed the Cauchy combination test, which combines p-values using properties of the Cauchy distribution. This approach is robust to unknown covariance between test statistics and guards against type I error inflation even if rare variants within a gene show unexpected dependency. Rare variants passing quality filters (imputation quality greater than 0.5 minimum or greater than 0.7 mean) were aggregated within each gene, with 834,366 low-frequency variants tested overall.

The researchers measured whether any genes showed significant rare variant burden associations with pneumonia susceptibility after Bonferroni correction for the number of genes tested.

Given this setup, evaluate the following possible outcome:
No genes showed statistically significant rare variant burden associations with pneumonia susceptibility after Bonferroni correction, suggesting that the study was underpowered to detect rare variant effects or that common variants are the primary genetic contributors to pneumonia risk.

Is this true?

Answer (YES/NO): YES